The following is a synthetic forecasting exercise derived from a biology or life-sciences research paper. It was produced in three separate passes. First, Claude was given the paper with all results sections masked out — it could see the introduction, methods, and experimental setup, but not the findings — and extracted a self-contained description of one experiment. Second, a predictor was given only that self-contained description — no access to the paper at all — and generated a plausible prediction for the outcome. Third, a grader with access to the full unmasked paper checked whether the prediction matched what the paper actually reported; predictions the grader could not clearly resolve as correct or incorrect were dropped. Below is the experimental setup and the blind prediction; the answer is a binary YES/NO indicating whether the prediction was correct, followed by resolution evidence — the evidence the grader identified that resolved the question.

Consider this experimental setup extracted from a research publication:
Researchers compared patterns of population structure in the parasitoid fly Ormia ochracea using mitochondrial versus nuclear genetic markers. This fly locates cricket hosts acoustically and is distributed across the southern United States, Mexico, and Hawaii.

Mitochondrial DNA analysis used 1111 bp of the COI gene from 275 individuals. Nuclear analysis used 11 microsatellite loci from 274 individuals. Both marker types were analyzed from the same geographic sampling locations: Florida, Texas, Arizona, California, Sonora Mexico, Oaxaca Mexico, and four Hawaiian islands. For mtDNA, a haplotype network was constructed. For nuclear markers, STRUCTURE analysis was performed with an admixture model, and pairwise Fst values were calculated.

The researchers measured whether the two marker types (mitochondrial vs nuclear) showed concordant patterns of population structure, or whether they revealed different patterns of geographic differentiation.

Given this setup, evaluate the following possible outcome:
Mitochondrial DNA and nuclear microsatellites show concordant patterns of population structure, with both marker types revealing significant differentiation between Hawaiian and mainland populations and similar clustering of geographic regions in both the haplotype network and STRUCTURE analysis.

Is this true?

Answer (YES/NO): YES